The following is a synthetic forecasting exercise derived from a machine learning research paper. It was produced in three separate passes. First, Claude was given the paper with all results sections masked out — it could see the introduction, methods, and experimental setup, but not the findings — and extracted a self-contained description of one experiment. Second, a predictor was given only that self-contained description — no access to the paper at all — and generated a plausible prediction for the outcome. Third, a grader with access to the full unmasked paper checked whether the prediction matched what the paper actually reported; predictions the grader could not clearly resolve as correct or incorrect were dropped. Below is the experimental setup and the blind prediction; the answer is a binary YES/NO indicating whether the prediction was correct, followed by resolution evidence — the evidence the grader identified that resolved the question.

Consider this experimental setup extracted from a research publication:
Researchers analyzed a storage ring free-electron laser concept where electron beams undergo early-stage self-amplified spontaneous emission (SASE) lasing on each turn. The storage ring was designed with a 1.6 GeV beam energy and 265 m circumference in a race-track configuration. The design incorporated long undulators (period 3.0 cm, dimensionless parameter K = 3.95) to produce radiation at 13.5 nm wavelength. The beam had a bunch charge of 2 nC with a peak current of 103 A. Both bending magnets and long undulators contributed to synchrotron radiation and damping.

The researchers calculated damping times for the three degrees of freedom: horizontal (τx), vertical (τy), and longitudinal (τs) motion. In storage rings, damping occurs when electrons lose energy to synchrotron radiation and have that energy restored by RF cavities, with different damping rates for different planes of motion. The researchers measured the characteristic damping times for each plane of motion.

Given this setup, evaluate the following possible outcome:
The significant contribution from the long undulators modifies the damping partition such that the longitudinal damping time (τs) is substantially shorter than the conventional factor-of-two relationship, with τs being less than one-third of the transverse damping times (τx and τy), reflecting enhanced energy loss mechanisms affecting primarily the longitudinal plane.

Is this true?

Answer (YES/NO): NO